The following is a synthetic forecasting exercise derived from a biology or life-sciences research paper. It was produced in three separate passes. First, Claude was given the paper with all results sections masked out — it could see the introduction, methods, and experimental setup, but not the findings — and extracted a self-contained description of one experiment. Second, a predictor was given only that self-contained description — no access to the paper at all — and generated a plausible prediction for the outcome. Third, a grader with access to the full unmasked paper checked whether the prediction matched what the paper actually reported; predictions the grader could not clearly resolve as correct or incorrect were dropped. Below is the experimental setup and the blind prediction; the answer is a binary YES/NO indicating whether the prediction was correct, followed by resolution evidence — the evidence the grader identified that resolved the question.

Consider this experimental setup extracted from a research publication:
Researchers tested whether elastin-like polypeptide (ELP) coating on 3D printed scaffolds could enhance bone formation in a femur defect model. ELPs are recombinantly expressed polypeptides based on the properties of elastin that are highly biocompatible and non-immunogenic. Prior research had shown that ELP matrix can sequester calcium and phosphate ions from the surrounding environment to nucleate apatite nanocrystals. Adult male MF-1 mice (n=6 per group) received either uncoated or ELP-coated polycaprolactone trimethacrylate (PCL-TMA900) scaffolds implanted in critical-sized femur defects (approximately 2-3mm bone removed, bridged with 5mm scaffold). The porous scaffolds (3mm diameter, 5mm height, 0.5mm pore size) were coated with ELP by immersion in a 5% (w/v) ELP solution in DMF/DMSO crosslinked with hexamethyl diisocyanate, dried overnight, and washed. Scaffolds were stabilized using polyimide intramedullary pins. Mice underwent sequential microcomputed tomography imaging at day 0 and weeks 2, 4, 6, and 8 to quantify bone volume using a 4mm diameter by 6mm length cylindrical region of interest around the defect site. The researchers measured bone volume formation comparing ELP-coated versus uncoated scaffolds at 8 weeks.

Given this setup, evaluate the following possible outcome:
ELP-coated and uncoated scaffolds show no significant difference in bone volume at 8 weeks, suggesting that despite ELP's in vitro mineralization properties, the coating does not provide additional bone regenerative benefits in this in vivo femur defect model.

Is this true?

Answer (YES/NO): YES